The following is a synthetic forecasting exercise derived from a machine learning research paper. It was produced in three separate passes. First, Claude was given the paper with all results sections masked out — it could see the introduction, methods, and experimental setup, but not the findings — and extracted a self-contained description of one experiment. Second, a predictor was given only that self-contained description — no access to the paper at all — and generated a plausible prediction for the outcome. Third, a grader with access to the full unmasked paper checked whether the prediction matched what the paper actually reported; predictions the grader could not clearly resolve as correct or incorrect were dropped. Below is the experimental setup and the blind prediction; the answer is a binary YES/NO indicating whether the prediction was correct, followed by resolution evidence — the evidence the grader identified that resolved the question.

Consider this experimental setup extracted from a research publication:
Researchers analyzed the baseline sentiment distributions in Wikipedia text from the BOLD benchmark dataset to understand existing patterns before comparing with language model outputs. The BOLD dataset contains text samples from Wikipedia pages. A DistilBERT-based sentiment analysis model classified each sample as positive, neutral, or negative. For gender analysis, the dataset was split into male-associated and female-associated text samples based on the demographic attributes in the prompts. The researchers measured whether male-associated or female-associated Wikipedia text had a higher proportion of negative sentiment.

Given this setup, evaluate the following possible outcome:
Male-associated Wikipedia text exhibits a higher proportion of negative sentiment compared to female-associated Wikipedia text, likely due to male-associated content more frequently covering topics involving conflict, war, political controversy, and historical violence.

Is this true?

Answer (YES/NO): YES